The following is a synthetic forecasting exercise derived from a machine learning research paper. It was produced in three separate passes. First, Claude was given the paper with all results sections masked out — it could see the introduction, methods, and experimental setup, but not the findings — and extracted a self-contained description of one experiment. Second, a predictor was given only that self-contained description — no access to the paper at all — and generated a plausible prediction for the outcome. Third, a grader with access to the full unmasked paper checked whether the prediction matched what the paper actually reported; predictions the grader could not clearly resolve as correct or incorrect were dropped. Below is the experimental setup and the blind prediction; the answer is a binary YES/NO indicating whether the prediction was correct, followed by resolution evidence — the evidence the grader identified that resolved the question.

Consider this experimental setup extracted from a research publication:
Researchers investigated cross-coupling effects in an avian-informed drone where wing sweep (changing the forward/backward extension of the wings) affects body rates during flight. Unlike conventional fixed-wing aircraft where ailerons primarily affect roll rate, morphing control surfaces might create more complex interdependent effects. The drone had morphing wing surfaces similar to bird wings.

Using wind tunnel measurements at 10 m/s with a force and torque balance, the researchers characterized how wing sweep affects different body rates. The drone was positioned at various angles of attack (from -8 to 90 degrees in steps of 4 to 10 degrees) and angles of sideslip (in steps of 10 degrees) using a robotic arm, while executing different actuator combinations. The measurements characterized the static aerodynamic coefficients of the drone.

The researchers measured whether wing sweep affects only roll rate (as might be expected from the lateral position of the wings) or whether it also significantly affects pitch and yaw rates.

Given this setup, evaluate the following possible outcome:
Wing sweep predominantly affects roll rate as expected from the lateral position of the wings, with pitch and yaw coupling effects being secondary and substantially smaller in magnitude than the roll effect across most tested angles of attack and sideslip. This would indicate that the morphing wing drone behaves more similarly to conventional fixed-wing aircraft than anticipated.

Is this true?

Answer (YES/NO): NO